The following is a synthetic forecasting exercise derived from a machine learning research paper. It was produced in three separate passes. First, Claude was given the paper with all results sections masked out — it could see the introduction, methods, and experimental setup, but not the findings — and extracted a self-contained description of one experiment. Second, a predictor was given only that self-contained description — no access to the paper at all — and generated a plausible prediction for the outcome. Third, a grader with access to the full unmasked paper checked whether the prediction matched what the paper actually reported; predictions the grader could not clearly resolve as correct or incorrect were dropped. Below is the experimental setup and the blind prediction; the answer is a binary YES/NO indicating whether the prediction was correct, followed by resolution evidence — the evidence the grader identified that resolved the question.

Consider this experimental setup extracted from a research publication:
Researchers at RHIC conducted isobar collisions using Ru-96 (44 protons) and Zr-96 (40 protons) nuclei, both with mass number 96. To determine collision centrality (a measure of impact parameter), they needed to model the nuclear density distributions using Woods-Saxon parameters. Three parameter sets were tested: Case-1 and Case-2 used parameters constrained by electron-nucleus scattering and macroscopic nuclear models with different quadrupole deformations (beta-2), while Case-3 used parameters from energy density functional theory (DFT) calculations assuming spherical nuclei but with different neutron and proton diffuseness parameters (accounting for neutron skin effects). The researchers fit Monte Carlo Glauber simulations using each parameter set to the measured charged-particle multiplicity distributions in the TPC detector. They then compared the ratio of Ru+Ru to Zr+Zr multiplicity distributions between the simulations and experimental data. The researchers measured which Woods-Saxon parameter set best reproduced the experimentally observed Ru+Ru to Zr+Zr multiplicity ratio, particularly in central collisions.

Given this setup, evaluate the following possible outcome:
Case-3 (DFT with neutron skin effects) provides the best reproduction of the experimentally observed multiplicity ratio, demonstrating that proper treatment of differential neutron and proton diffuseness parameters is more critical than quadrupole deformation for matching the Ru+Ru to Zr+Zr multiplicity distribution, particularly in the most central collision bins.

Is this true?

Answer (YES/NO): YES